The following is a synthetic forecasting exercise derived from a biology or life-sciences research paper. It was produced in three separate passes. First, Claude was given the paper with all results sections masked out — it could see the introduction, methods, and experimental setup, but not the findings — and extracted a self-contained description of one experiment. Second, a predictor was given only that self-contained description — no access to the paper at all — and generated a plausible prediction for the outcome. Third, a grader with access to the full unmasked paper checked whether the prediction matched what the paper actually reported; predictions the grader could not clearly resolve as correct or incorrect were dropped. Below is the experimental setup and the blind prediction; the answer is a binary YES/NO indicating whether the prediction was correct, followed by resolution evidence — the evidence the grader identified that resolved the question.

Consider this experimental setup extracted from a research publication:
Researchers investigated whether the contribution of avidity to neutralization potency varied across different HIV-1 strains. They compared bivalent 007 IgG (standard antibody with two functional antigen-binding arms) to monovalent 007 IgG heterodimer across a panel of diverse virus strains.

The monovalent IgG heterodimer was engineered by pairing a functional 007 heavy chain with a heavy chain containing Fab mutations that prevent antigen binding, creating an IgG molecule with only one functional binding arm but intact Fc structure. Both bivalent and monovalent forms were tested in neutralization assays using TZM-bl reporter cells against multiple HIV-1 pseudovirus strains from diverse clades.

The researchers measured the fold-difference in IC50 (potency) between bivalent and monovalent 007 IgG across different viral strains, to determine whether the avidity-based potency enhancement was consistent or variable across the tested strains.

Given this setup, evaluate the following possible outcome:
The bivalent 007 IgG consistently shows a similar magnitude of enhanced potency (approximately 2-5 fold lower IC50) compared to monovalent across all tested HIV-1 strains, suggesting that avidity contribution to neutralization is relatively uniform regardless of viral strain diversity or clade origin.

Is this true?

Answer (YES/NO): NO